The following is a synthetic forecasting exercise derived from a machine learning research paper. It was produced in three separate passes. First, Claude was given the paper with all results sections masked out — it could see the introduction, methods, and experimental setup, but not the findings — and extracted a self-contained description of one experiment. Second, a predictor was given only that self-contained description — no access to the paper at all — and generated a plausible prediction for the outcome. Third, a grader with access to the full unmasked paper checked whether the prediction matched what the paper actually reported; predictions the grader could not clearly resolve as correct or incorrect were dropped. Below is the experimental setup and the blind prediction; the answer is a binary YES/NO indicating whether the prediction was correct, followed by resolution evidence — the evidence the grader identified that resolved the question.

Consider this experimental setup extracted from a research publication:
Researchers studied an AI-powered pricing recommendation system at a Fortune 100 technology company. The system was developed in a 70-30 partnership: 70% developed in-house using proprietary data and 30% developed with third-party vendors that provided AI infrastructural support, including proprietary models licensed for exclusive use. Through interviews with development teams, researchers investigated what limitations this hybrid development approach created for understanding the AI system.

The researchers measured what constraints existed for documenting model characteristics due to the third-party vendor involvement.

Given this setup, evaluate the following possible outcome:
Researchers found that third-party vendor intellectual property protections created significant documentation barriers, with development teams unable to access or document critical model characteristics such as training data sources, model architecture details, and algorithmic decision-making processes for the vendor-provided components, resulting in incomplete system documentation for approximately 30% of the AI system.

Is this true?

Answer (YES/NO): NO